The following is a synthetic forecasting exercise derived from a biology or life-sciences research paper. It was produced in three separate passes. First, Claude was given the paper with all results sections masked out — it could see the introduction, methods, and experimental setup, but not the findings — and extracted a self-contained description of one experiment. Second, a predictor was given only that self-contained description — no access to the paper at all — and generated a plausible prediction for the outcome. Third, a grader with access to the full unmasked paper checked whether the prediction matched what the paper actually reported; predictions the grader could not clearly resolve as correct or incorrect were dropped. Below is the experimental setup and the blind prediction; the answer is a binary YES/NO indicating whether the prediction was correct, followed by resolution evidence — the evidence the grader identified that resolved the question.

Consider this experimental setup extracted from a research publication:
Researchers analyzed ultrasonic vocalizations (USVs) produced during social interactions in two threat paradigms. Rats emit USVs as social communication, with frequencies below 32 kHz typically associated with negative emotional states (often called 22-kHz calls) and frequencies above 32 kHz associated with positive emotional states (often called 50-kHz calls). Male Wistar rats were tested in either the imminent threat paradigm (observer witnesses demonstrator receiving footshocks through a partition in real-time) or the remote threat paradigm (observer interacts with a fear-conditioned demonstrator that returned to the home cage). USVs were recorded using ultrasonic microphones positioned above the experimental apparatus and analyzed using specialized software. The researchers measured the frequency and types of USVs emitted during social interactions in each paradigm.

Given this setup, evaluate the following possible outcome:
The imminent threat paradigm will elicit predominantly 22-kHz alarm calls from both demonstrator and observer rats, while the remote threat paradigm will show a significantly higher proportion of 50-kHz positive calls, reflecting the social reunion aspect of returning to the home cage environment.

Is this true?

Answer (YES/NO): YES